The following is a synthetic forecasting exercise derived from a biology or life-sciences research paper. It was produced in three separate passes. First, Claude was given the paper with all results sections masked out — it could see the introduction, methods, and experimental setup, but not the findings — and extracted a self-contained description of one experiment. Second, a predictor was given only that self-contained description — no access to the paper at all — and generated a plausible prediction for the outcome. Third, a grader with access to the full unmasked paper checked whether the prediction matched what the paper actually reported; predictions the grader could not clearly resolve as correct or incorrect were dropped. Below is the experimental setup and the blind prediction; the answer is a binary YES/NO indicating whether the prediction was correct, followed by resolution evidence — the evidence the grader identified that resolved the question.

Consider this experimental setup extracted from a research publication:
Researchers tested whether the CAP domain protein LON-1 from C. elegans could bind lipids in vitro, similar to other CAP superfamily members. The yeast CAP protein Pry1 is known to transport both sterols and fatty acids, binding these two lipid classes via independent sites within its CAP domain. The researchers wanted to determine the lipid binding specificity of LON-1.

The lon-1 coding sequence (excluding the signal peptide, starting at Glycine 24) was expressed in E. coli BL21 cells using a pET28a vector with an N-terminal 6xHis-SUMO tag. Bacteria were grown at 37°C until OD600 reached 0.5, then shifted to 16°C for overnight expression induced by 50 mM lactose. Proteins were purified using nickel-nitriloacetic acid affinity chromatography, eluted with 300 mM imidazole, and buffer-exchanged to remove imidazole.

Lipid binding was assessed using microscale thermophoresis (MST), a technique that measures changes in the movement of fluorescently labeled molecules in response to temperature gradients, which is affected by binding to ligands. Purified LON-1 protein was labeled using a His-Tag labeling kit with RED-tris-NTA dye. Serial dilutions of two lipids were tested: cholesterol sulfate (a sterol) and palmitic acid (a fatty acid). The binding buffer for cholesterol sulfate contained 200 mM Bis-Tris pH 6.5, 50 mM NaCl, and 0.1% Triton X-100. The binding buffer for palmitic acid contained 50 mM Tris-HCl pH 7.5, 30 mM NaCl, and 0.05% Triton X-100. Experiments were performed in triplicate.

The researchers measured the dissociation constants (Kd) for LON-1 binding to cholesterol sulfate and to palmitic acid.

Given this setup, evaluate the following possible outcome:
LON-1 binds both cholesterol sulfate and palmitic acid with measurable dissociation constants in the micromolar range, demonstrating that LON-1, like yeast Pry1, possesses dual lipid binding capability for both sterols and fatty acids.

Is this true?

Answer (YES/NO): NO